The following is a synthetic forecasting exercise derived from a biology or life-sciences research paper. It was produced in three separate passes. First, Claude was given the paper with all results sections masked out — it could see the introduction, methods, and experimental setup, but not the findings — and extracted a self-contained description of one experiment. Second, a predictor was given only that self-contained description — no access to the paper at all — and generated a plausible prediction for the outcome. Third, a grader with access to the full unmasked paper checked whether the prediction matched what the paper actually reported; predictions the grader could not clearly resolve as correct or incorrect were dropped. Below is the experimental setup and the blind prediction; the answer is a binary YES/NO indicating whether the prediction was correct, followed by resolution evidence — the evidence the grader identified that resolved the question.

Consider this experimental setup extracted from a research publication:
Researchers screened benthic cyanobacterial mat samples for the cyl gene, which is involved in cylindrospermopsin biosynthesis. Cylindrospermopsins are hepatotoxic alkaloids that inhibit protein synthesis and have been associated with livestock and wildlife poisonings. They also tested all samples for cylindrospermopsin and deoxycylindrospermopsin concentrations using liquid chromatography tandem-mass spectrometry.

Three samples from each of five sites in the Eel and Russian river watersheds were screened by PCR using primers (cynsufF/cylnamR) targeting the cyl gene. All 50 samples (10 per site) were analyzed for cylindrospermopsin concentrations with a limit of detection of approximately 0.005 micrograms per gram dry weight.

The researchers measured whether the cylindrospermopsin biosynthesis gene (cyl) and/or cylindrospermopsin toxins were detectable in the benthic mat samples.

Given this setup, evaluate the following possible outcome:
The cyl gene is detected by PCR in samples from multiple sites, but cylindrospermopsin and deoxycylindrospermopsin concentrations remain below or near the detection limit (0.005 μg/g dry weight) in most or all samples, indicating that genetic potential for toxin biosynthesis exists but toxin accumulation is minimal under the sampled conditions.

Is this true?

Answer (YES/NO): NO